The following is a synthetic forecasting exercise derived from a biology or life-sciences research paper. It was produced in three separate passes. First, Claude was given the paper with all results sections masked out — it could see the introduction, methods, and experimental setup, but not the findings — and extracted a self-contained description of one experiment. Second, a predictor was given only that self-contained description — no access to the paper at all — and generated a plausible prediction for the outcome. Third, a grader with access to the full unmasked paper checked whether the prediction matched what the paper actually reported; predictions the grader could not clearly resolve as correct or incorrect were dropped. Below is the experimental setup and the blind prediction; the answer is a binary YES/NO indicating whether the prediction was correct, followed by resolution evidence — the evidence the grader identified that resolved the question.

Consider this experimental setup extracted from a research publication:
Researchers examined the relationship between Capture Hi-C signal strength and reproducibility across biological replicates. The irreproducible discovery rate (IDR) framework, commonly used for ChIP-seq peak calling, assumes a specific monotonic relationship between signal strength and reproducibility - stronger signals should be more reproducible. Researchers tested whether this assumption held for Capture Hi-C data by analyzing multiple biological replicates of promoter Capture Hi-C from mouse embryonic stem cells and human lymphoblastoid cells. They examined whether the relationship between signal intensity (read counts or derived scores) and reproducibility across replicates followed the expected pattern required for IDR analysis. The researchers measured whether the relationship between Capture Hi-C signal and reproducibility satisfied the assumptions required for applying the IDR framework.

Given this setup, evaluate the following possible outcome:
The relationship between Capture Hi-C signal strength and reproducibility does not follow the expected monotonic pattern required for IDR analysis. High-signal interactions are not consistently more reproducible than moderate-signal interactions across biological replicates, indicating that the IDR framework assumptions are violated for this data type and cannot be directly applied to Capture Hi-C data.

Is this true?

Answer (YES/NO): YES